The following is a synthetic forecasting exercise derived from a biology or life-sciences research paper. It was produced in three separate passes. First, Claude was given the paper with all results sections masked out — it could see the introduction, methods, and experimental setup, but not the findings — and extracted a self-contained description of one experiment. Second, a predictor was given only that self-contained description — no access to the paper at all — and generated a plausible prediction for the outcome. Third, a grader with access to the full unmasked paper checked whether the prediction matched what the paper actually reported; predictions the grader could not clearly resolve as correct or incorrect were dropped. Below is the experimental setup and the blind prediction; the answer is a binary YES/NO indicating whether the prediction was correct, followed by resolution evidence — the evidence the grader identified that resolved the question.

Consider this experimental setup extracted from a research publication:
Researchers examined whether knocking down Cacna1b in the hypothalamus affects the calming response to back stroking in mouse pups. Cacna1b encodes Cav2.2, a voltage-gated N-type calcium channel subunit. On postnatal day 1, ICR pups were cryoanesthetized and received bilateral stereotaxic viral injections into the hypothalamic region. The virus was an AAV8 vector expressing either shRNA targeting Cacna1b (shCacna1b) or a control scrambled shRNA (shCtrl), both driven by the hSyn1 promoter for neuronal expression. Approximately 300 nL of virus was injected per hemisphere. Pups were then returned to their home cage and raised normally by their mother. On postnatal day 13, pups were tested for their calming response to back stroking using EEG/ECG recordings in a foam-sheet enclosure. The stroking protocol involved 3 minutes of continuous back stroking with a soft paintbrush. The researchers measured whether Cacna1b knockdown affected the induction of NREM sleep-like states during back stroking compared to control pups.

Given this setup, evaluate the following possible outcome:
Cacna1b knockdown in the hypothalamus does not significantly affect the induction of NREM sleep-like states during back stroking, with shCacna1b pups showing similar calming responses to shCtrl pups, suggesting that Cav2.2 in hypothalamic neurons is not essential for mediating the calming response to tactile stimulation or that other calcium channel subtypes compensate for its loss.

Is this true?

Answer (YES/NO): NO